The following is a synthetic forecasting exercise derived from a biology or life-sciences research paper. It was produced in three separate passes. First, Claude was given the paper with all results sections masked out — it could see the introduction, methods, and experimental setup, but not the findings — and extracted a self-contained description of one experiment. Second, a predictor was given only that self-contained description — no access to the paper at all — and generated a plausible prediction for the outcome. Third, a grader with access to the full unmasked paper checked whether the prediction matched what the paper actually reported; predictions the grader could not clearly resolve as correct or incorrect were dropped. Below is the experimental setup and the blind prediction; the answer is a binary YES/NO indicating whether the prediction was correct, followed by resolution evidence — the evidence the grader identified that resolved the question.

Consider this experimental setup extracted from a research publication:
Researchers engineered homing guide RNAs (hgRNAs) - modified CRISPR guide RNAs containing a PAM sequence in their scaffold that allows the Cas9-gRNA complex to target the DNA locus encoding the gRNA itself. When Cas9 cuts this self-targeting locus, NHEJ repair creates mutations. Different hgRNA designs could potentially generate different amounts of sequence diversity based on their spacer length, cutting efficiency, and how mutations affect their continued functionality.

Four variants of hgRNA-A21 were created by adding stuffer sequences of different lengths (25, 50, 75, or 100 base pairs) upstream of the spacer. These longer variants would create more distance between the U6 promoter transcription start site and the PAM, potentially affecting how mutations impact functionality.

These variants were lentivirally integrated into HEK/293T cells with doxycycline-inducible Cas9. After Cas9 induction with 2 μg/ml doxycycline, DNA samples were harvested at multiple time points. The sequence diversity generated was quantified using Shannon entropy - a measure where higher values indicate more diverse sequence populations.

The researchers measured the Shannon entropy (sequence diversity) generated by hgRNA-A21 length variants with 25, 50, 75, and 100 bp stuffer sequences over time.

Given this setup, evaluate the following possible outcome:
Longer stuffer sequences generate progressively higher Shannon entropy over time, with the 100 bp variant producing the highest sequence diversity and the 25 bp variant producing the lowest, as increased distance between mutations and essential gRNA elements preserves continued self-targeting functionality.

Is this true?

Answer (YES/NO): NO